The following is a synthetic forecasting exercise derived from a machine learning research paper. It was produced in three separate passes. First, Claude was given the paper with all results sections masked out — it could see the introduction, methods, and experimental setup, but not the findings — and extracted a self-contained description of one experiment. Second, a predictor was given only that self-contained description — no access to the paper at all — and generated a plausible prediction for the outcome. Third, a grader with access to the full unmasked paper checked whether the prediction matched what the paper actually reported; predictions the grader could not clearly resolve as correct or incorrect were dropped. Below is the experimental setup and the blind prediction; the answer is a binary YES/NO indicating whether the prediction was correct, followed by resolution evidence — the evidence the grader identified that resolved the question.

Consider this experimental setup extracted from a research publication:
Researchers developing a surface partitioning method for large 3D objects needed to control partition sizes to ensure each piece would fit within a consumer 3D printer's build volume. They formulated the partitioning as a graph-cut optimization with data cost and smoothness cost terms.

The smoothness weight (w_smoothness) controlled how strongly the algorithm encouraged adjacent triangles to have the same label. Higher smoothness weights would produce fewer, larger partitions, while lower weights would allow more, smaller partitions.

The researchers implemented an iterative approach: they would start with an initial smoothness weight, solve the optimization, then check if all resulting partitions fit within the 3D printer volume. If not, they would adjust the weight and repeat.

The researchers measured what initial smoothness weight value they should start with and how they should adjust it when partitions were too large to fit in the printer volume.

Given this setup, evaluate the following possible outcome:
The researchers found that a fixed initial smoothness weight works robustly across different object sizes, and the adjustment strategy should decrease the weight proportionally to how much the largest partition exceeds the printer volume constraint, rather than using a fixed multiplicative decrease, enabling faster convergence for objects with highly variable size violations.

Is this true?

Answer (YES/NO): NO